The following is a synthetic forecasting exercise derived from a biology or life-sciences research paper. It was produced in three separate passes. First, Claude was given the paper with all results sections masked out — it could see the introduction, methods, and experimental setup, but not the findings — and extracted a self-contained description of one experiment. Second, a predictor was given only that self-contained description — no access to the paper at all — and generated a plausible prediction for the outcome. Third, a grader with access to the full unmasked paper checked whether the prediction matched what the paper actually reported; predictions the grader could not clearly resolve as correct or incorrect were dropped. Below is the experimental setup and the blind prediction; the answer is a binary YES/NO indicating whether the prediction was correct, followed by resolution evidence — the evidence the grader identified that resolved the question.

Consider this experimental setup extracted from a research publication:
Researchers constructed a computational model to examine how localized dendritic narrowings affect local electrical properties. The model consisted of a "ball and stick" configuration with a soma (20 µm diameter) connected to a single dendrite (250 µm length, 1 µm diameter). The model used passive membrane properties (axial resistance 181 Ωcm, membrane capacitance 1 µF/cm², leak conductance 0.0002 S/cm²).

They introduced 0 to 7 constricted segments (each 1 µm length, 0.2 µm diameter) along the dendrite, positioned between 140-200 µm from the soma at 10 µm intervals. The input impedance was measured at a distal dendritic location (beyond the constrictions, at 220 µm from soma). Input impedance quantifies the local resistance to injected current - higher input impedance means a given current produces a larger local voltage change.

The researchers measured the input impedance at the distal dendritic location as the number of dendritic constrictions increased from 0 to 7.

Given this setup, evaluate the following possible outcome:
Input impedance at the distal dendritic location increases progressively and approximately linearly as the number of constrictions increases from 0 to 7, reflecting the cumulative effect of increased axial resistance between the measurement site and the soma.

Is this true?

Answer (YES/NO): NO